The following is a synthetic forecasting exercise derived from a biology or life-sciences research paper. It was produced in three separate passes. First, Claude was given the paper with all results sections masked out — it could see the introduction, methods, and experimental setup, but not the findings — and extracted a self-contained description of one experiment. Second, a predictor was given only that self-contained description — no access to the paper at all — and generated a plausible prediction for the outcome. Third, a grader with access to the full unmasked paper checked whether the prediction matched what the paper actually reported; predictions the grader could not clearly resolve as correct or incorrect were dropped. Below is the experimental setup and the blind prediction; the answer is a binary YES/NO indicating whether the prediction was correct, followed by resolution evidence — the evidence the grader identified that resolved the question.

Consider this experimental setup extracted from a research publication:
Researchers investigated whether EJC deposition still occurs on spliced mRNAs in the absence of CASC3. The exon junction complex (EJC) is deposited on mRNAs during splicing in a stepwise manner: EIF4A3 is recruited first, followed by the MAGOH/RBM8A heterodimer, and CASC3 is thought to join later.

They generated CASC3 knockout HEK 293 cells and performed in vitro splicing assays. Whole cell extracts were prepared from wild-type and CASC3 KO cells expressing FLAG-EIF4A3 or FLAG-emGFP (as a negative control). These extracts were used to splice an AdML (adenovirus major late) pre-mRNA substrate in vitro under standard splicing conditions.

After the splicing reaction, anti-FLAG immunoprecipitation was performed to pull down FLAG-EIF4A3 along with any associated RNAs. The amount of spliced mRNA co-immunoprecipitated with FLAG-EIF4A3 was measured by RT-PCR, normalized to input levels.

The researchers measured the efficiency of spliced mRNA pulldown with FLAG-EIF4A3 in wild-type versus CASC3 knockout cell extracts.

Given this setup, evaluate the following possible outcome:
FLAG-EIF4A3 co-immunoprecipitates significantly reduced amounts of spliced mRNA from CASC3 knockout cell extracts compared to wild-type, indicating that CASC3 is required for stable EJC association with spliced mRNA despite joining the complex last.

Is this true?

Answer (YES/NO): NO